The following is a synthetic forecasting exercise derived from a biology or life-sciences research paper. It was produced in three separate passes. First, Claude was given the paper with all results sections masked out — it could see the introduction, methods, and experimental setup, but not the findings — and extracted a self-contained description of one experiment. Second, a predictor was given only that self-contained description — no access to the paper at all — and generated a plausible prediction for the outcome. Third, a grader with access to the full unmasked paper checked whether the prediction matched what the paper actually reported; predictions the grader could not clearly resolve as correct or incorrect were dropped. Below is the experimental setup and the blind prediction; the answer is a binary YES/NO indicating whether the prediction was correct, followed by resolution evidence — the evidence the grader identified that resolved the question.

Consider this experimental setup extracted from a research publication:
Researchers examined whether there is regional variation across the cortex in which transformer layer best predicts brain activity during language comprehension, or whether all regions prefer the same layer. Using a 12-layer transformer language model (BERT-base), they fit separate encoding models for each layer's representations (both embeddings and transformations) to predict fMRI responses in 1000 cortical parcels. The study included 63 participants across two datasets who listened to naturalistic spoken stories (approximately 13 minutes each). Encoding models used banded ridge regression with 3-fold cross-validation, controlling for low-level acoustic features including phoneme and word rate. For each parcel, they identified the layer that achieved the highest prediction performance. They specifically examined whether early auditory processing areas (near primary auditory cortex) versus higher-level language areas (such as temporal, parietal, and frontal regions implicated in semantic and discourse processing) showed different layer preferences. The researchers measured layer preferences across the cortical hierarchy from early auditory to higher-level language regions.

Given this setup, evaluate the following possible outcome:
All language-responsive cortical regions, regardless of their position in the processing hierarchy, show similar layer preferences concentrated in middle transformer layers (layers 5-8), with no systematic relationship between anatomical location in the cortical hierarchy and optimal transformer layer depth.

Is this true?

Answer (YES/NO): NO